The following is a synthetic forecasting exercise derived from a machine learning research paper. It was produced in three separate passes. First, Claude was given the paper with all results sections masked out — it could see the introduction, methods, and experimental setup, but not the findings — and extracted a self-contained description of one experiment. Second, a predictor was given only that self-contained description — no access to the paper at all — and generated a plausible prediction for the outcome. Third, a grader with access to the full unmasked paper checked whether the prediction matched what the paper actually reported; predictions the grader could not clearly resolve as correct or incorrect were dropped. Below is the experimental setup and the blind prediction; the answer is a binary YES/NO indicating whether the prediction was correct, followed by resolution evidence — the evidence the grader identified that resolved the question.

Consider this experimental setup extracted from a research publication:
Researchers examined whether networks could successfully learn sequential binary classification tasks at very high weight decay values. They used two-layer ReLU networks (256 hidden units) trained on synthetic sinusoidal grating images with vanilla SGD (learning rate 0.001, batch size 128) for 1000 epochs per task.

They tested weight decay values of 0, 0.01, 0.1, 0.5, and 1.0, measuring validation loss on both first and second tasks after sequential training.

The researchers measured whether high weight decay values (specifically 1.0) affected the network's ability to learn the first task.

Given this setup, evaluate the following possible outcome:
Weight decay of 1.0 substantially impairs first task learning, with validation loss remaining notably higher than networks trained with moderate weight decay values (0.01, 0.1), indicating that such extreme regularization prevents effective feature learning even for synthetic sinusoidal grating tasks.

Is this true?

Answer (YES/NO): YES